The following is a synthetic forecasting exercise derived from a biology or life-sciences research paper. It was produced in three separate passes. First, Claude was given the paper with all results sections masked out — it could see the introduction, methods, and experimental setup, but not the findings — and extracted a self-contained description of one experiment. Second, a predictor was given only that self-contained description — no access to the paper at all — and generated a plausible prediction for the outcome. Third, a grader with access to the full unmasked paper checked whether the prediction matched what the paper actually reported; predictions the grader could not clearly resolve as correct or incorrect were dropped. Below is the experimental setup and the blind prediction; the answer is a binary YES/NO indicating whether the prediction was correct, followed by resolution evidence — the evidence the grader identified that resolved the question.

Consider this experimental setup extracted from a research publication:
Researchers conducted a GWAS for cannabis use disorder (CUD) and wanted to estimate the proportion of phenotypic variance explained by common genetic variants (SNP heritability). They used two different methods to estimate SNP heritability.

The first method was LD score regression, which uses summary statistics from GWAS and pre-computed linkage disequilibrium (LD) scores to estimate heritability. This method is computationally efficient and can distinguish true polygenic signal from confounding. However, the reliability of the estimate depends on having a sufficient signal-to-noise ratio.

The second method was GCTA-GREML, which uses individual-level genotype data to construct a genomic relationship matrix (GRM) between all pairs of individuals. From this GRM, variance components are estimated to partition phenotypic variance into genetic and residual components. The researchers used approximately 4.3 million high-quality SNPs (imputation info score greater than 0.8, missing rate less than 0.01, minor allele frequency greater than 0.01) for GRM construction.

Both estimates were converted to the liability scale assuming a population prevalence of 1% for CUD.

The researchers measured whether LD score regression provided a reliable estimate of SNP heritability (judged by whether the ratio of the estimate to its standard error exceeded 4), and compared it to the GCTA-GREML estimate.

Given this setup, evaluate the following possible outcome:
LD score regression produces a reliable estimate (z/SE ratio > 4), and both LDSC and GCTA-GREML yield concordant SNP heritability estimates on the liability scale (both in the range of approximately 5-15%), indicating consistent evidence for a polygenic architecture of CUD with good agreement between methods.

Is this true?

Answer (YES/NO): NO